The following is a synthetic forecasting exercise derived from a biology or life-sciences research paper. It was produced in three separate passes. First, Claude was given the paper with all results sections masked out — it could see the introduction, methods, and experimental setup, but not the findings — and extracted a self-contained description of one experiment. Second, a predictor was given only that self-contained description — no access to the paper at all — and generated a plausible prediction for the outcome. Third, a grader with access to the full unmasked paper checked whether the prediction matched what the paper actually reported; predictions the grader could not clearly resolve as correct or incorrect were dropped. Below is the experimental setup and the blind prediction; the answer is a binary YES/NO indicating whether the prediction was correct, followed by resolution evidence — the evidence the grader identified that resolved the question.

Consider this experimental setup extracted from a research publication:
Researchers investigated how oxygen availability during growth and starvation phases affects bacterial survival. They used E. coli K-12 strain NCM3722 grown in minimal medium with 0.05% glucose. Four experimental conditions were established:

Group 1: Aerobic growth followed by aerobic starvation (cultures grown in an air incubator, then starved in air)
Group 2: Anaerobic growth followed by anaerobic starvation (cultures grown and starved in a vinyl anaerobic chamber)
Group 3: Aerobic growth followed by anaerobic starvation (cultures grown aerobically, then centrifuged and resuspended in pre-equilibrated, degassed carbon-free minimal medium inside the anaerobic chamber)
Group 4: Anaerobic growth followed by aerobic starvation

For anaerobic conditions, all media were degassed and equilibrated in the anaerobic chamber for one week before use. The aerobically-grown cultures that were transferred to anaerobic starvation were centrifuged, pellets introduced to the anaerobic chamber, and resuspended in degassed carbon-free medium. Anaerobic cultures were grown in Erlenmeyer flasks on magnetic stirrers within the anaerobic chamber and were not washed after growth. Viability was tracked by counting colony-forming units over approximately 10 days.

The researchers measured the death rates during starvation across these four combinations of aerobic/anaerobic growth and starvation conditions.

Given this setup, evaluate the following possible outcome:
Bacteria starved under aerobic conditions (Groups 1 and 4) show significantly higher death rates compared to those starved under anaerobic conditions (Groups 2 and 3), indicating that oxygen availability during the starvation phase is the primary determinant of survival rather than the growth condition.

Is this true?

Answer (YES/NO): NO